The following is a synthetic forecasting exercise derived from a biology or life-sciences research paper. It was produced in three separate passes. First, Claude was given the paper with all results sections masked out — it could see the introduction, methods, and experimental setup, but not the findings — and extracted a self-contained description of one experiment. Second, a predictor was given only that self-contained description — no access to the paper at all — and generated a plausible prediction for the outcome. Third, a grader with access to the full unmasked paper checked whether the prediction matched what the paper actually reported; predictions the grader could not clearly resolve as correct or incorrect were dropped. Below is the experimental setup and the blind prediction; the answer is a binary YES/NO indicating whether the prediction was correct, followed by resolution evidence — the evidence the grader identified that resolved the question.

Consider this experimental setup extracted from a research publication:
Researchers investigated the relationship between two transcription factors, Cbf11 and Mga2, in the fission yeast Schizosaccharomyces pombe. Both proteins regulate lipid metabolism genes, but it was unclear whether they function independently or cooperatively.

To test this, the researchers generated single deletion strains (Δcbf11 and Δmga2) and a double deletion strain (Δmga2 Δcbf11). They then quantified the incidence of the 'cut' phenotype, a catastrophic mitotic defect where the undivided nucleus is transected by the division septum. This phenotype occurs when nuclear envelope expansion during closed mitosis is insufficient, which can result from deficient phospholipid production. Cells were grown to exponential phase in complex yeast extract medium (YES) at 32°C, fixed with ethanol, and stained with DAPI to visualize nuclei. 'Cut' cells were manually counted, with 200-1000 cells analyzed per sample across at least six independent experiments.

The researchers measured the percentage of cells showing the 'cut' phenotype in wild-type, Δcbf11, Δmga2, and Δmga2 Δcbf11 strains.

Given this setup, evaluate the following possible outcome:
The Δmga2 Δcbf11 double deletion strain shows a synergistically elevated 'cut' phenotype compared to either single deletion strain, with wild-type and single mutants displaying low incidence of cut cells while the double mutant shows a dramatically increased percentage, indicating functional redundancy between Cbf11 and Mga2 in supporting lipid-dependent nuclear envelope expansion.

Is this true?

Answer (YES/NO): NO